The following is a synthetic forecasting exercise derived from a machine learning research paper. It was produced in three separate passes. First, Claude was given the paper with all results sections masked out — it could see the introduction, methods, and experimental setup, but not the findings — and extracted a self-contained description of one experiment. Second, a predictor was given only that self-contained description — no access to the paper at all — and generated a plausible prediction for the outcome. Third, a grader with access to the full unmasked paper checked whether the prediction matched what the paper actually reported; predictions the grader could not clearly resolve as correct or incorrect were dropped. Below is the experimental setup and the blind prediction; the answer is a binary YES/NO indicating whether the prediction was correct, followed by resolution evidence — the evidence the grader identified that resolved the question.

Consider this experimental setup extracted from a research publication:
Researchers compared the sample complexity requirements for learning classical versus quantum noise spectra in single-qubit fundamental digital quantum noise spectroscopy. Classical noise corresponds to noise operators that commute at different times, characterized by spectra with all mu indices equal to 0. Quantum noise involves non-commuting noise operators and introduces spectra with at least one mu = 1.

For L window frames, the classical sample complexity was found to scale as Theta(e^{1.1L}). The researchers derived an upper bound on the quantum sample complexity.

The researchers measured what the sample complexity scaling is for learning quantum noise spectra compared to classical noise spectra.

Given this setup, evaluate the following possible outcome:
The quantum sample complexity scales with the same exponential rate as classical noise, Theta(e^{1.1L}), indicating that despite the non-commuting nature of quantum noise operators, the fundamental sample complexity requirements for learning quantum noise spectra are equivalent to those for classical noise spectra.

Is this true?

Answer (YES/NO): NO